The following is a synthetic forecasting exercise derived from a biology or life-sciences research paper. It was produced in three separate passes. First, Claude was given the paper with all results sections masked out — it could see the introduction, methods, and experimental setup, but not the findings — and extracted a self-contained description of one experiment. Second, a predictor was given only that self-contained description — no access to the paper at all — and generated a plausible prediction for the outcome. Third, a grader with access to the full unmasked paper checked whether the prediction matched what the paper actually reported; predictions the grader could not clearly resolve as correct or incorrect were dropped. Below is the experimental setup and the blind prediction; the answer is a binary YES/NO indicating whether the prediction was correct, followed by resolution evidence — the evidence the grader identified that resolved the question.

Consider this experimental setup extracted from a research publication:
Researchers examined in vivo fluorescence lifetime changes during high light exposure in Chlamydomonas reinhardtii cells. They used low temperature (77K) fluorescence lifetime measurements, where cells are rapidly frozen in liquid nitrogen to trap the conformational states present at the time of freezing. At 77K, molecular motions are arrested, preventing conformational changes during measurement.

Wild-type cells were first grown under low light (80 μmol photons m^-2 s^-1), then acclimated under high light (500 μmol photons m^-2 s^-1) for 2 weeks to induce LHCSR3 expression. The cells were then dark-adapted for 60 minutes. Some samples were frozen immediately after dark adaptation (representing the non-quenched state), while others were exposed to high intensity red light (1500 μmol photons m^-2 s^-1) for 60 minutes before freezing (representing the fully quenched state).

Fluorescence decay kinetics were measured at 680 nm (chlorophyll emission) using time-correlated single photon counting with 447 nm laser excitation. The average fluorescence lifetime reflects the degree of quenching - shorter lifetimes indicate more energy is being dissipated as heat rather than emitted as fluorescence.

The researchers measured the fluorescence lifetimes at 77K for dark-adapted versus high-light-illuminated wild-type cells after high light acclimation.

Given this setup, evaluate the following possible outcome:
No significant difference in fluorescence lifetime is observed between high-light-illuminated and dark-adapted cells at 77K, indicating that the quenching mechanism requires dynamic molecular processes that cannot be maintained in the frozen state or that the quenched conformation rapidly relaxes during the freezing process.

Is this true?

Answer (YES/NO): NO